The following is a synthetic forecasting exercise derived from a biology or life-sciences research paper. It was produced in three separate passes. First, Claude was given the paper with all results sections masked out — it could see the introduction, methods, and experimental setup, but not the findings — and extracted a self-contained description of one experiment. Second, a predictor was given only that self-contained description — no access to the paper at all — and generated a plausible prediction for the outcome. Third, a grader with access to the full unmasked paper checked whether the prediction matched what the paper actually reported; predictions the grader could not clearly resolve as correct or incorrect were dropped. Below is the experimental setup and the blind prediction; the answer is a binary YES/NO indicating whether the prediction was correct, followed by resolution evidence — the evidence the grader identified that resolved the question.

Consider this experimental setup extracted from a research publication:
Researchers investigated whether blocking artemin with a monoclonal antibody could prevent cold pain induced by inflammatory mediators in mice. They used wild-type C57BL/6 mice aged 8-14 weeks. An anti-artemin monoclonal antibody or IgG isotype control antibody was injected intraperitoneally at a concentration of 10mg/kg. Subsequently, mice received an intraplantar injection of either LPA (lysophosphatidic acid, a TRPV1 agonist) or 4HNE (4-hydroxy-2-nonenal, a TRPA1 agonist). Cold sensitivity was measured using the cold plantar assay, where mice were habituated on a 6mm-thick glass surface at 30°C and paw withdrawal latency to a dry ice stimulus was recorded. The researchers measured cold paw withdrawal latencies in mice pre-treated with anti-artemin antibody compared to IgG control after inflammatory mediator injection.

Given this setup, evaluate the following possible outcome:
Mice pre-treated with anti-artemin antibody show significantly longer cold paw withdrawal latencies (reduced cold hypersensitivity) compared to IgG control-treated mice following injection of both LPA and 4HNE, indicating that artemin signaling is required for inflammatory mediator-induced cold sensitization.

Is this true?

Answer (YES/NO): YES